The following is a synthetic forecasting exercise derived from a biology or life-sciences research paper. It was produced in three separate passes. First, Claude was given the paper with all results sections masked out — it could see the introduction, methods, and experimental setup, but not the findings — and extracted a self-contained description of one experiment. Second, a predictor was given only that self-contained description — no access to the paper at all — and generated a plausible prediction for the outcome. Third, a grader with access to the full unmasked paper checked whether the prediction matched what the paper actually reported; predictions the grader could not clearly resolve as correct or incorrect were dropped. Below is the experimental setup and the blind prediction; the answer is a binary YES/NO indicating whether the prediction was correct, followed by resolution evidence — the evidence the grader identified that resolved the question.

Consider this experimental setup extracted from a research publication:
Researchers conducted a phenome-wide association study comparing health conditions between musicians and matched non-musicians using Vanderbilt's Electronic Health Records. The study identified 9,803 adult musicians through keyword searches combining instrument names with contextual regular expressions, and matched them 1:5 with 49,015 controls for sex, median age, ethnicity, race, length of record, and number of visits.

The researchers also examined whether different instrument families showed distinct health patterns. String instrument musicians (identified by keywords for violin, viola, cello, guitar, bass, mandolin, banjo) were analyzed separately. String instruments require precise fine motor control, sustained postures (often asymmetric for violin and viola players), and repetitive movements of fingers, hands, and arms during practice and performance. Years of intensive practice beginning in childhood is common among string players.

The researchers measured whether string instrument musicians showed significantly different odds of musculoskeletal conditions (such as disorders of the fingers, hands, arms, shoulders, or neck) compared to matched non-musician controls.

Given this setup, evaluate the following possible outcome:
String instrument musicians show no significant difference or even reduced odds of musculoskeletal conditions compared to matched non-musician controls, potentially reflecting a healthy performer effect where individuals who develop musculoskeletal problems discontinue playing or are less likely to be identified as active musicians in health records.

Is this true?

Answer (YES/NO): NO